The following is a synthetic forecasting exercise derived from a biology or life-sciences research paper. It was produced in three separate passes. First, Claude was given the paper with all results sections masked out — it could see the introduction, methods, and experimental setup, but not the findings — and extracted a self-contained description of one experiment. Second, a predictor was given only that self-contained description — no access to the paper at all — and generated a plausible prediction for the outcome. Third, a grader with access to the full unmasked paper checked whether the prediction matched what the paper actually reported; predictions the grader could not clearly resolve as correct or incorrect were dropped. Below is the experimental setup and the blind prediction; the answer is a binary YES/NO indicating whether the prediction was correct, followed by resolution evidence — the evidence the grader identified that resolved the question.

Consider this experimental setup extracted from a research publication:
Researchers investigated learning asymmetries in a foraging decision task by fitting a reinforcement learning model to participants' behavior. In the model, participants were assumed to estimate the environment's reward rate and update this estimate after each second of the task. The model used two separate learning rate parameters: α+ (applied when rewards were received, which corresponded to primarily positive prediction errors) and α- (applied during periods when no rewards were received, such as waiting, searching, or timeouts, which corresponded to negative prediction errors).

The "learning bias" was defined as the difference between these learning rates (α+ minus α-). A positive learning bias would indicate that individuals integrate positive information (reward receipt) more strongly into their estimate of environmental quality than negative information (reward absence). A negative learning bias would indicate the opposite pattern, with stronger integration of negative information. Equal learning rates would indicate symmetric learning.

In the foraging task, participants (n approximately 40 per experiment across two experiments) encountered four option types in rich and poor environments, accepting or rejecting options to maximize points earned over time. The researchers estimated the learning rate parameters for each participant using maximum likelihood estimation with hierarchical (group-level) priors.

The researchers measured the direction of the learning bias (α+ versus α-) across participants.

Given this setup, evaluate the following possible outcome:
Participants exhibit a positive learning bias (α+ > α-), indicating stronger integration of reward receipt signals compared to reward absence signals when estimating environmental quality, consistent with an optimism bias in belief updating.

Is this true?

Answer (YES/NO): YES